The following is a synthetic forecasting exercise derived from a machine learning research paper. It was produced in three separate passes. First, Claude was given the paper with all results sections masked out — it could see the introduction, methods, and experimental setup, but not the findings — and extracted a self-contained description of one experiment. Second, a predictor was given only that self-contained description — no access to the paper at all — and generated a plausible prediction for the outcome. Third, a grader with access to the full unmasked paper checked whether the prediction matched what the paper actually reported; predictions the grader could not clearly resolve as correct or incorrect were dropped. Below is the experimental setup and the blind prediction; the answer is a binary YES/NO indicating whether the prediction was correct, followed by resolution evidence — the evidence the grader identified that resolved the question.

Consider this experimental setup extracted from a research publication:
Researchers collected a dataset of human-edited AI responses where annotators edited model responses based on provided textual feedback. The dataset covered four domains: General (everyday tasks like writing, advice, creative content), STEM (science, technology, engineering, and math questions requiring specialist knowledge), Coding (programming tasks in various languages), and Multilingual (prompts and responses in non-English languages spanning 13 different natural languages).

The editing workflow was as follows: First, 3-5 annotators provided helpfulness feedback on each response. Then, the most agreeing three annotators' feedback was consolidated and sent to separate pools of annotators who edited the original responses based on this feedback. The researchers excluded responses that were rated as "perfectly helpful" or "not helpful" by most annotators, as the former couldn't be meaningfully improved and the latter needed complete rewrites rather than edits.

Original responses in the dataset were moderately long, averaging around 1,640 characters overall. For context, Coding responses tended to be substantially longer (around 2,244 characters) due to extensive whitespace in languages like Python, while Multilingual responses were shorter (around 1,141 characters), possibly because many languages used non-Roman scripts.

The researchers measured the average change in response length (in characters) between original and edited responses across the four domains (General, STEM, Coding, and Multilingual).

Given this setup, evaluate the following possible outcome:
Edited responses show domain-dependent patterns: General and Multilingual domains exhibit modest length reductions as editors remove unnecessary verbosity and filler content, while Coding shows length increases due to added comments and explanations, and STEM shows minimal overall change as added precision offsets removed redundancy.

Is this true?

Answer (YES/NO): NO